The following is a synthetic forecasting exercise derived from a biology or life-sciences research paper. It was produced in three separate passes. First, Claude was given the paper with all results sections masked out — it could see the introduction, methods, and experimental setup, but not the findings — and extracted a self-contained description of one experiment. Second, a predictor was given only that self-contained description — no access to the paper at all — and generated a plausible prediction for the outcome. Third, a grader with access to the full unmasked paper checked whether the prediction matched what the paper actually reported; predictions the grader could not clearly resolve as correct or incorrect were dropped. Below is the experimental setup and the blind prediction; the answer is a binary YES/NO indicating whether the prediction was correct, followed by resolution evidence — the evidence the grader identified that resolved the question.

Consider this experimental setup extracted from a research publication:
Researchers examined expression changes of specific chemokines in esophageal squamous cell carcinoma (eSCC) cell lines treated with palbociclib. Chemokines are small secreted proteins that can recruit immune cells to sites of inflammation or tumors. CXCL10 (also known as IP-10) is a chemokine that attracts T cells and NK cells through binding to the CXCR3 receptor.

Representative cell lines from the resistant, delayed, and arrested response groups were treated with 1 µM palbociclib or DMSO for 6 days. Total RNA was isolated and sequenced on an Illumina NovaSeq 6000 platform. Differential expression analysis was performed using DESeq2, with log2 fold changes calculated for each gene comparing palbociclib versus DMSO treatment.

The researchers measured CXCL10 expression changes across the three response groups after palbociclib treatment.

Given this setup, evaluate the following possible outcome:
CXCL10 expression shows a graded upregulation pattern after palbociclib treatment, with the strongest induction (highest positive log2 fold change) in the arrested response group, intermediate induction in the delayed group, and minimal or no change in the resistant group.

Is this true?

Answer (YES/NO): NO